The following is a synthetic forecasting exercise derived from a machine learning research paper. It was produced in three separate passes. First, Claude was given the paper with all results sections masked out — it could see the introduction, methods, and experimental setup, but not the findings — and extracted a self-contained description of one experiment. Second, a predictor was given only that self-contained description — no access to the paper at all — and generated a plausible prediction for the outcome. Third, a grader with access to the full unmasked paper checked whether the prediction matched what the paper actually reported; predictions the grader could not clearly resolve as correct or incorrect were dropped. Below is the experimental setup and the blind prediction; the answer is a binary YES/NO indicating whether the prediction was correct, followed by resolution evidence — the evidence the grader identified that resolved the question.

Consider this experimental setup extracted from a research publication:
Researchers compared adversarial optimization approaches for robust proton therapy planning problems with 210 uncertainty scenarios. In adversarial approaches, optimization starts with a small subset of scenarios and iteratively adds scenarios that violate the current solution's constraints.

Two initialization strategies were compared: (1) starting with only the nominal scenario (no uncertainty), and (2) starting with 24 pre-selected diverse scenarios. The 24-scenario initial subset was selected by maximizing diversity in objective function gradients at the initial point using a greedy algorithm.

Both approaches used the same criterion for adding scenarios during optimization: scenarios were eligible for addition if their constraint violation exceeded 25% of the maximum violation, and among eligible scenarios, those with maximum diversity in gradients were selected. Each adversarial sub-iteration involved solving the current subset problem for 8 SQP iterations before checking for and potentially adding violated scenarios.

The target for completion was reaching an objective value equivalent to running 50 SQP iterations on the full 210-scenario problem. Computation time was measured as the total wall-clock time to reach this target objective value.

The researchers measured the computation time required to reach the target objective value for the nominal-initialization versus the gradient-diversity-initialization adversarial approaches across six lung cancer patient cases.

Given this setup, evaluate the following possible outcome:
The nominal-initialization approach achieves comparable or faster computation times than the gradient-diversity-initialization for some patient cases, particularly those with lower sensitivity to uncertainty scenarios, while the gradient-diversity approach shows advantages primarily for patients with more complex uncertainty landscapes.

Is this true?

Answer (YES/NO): NO